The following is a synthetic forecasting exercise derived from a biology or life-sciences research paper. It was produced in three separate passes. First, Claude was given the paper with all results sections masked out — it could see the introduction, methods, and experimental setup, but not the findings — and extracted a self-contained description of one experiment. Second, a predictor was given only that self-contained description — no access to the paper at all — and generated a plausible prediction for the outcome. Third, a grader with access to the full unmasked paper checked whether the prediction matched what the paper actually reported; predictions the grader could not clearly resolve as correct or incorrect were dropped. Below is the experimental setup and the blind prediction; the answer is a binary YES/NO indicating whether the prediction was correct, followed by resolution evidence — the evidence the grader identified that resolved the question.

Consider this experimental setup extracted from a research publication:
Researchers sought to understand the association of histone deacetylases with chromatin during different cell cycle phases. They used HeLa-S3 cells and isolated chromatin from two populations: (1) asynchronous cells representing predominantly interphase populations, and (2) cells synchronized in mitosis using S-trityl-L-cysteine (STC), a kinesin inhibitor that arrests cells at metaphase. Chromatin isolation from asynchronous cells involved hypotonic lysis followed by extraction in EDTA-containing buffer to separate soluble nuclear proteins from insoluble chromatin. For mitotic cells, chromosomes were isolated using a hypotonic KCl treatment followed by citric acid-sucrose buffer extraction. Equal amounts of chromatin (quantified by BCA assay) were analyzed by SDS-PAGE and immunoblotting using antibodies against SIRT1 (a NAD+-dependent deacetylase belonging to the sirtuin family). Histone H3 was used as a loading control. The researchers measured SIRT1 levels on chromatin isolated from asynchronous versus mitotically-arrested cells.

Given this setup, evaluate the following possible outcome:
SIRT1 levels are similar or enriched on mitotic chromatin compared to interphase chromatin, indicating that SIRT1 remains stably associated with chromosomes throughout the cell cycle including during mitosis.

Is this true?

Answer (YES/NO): NO